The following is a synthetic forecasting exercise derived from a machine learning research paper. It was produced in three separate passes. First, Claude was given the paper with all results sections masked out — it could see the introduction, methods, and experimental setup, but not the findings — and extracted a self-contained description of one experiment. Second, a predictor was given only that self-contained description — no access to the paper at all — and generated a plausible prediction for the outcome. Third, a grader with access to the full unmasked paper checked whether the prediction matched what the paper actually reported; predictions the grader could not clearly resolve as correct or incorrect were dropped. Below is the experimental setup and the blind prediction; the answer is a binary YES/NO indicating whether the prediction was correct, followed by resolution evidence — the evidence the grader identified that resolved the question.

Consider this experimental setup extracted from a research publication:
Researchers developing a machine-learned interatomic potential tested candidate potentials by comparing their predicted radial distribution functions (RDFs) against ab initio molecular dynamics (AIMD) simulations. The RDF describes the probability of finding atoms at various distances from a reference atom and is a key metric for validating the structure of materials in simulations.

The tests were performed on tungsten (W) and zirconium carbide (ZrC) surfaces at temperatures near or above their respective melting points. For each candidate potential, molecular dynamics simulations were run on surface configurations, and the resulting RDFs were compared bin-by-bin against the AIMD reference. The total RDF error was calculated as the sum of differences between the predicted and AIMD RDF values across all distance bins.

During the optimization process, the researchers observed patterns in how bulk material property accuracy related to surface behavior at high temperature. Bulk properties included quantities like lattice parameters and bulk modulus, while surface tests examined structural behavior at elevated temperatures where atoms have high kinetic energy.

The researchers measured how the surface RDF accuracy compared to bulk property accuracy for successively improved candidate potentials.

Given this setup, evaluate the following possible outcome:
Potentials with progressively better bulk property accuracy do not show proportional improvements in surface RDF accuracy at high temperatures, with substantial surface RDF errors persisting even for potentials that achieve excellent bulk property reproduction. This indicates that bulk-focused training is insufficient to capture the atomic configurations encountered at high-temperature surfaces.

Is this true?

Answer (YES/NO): YES